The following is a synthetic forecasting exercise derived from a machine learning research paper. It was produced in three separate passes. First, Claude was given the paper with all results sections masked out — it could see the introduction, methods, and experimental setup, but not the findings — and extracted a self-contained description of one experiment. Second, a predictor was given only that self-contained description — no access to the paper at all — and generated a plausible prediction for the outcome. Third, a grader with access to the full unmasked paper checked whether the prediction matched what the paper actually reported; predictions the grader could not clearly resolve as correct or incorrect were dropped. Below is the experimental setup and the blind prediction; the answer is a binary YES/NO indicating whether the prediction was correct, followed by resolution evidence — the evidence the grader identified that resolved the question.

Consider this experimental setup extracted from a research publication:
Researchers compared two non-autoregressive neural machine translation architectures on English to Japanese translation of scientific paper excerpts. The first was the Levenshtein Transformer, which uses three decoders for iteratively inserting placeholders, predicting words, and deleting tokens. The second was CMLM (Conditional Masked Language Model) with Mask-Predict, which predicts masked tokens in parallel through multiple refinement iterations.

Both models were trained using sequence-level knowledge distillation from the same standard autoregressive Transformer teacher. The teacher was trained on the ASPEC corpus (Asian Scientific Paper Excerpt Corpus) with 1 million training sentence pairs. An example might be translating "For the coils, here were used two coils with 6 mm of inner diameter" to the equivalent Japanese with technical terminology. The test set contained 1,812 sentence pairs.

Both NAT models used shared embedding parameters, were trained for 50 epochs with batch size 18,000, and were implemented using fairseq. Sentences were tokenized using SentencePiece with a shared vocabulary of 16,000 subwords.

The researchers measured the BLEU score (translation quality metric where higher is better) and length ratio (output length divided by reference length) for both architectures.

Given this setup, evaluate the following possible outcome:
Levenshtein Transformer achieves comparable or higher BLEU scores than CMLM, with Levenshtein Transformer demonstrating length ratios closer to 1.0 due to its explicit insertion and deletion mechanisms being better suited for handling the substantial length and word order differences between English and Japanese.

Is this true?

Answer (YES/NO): NO